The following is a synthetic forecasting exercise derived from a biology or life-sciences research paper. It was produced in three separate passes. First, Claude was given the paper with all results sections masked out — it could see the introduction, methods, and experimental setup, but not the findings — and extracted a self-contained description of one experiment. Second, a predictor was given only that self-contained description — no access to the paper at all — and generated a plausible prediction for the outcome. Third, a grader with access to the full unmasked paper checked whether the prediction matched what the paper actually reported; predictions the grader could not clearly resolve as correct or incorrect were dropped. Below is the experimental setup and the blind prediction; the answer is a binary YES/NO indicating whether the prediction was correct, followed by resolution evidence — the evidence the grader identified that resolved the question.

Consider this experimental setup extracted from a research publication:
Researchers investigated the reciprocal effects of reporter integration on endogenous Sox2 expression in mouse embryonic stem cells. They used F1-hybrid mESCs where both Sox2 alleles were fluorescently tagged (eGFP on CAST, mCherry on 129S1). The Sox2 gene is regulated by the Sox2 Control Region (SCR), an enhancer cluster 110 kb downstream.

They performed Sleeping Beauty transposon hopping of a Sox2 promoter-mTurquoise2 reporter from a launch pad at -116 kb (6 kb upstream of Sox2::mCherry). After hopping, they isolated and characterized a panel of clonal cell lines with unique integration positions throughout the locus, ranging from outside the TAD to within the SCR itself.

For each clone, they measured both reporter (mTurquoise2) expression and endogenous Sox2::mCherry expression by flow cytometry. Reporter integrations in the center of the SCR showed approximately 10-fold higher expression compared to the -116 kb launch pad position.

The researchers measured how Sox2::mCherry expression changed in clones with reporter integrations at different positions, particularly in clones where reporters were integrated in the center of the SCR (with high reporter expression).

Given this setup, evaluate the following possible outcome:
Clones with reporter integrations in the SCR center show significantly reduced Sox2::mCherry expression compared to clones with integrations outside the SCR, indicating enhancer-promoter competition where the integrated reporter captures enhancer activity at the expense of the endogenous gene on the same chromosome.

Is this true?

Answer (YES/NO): NO